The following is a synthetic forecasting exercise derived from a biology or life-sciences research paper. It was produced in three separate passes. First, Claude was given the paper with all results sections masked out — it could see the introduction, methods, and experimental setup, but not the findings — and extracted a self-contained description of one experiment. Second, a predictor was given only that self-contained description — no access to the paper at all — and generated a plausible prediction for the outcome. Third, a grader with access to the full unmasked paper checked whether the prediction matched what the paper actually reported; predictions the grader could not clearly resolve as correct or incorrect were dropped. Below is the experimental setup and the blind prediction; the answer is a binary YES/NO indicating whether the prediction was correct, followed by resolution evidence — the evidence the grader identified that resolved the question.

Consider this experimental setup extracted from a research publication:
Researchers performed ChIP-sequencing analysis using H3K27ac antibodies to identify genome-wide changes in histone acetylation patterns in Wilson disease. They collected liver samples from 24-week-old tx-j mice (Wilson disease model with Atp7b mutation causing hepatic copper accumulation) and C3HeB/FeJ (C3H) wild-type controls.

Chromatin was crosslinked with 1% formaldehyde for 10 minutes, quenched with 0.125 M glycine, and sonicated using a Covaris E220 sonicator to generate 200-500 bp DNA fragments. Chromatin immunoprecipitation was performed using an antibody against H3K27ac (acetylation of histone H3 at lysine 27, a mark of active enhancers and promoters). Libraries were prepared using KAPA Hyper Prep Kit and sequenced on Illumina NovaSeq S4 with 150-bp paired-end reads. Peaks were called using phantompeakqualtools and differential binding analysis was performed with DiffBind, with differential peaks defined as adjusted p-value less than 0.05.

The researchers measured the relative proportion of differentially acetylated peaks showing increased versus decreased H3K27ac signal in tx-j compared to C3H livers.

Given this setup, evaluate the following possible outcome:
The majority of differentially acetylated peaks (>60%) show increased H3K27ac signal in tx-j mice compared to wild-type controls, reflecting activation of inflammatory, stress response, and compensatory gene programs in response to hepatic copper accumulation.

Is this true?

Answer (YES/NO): YES